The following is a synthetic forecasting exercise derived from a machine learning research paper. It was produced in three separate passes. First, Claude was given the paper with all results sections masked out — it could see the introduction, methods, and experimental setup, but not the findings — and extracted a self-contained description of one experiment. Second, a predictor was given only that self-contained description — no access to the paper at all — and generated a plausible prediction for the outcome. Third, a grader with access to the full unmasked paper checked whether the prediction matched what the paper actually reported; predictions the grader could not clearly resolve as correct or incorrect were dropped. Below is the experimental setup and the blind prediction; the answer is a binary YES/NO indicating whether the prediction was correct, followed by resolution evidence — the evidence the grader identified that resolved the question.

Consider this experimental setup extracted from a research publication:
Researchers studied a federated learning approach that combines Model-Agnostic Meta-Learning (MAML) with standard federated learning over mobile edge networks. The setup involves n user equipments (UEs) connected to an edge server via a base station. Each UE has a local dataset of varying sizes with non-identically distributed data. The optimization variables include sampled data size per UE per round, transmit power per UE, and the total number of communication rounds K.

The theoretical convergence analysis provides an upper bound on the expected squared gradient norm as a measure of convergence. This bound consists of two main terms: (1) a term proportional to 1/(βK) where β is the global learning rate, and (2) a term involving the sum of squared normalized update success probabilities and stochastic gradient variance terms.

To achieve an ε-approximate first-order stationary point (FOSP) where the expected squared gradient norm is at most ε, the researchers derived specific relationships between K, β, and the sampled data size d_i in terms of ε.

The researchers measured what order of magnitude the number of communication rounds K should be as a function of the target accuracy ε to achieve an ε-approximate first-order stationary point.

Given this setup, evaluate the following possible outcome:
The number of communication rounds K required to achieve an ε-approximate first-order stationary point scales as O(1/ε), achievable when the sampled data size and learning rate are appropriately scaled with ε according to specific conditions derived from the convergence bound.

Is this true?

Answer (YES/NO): NO